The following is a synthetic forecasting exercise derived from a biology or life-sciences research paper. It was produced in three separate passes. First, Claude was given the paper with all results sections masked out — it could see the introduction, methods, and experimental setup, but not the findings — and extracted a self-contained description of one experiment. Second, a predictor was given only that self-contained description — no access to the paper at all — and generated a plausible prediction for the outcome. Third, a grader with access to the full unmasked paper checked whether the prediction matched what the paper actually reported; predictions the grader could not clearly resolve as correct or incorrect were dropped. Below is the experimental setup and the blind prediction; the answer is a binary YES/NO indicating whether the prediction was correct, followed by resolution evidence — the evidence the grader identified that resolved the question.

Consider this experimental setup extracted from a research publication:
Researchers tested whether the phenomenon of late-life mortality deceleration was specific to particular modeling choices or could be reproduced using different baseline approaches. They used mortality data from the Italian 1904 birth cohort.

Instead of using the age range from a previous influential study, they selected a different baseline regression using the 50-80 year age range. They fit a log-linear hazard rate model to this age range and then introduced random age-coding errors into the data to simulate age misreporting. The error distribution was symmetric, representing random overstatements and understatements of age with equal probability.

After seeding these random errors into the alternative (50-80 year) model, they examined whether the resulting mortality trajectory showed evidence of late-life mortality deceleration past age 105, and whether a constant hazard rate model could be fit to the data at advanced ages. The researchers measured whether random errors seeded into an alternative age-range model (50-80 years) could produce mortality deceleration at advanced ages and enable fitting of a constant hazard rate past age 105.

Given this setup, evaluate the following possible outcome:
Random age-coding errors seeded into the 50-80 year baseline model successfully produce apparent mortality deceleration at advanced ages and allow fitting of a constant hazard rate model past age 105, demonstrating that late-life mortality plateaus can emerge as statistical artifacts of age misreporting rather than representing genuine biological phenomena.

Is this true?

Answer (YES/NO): YES